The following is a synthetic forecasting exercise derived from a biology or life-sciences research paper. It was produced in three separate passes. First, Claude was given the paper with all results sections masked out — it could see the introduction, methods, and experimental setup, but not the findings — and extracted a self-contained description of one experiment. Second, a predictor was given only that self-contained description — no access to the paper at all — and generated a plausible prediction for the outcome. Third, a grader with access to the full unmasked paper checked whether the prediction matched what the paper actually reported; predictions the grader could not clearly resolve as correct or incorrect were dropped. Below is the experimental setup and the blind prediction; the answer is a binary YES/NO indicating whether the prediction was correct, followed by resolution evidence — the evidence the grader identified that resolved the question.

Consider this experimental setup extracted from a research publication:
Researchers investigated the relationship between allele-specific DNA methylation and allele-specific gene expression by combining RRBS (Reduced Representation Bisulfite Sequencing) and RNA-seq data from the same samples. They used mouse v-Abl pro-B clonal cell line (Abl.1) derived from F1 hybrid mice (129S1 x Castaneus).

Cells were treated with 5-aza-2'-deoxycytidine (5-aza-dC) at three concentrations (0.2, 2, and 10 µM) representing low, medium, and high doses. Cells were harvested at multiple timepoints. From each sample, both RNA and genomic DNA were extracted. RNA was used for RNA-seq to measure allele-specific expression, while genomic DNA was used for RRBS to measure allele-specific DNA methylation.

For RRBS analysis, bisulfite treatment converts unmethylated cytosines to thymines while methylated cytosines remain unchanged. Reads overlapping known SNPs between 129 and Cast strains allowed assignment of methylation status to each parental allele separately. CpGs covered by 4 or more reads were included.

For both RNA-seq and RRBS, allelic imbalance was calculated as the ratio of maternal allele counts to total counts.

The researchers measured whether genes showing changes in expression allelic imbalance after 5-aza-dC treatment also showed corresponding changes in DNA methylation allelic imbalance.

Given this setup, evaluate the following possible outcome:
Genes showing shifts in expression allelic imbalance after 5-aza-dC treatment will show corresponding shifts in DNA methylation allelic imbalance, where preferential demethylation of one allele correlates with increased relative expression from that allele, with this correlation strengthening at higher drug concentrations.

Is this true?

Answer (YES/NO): NO